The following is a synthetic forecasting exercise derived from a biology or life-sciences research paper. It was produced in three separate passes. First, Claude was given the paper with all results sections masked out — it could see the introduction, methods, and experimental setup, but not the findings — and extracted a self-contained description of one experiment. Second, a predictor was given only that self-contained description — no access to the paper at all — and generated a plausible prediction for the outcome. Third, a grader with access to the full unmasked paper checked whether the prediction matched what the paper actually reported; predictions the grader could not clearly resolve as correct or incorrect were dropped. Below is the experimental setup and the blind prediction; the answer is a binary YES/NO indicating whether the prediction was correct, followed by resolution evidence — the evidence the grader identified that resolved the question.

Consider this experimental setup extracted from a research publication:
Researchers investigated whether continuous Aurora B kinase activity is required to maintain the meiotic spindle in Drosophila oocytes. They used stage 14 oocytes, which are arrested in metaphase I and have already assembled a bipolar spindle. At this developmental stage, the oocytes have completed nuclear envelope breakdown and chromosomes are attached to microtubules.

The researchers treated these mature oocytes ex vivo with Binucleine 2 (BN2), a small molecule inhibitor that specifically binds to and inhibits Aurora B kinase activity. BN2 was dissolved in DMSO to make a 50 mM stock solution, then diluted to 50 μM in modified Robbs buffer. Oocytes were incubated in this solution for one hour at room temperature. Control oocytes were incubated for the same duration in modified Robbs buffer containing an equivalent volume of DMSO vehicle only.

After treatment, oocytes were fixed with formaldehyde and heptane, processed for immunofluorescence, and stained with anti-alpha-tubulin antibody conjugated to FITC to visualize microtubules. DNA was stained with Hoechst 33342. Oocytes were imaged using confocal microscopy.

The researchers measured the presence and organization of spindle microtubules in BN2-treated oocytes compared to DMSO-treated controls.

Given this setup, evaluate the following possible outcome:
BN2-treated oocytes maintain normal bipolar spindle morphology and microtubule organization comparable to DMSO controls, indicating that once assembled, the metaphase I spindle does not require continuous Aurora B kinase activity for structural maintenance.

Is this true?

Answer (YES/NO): NO